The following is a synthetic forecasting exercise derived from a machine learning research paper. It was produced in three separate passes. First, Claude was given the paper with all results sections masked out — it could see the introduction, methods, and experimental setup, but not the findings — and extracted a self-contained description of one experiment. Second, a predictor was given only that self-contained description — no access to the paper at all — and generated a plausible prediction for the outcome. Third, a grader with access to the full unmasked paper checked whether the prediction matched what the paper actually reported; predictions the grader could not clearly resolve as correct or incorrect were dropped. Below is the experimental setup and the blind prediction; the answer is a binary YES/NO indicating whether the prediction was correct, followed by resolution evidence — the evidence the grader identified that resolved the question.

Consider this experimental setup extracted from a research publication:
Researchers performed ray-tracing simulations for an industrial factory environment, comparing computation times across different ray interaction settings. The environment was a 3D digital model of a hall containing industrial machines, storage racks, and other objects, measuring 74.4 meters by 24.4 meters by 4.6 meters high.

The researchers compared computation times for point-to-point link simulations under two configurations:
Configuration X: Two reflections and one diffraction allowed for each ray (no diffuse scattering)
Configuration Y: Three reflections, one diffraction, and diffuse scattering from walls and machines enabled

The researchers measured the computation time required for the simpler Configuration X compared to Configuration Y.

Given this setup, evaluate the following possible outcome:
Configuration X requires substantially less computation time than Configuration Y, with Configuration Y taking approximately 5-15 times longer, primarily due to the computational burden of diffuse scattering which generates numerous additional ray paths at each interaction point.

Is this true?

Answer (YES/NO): NO